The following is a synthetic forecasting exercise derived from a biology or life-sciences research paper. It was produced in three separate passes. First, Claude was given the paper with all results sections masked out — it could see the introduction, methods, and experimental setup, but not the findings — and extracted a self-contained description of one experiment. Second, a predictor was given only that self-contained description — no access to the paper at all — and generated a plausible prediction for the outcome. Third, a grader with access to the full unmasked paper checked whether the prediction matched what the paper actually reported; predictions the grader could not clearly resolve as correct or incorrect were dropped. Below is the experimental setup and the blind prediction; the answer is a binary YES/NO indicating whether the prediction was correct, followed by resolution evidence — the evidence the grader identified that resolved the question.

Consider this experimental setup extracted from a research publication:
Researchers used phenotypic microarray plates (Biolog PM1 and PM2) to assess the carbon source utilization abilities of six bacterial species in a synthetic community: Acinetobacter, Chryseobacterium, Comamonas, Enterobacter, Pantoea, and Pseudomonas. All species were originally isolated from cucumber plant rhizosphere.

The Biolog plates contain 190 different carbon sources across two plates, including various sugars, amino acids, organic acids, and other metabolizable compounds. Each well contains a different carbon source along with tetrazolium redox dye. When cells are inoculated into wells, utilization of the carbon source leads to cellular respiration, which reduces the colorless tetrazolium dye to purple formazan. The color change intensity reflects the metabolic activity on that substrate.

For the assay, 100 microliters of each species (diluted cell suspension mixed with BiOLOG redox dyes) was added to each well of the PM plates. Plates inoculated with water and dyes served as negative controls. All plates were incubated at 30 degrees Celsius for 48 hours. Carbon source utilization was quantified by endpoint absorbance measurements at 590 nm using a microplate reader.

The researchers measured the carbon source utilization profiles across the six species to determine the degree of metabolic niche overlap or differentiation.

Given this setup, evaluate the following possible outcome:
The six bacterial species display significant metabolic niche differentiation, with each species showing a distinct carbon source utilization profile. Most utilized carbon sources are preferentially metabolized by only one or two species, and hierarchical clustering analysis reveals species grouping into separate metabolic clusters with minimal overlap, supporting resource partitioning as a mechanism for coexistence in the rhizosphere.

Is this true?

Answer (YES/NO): NO